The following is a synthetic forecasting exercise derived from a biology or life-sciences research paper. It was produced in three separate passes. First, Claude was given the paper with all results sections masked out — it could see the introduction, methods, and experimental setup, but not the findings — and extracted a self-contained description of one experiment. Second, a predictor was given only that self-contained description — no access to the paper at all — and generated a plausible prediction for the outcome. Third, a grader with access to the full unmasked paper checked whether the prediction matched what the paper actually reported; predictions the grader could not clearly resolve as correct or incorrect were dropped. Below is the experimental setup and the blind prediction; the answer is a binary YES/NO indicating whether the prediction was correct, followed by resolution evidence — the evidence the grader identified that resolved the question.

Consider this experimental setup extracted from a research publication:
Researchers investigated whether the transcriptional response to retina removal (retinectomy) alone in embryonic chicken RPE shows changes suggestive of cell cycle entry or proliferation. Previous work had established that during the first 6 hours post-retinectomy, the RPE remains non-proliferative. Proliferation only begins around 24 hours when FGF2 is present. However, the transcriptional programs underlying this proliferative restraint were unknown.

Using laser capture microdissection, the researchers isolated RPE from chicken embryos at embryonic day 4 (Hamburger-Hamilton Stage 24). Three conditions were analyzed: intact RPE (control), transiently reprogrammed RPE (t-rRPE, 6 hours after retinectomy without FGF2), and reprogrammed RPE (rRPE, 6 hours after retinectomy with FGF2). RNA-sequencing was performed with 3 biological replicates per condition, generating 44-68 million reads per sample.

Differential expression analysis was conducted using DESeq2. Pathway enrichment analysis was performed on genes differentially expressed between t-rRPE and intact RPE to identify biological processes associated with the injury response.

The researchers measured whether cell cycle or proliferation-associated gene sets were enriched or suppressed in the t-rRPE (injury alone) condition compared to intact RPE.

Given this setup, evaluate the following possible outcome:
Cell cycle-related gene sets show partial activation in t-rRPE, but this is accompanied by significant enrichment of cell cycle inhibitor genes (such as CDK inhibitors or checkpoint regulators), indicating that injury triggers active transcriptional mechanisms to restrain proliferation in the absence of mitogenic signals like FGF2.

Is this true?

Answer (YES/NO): NO